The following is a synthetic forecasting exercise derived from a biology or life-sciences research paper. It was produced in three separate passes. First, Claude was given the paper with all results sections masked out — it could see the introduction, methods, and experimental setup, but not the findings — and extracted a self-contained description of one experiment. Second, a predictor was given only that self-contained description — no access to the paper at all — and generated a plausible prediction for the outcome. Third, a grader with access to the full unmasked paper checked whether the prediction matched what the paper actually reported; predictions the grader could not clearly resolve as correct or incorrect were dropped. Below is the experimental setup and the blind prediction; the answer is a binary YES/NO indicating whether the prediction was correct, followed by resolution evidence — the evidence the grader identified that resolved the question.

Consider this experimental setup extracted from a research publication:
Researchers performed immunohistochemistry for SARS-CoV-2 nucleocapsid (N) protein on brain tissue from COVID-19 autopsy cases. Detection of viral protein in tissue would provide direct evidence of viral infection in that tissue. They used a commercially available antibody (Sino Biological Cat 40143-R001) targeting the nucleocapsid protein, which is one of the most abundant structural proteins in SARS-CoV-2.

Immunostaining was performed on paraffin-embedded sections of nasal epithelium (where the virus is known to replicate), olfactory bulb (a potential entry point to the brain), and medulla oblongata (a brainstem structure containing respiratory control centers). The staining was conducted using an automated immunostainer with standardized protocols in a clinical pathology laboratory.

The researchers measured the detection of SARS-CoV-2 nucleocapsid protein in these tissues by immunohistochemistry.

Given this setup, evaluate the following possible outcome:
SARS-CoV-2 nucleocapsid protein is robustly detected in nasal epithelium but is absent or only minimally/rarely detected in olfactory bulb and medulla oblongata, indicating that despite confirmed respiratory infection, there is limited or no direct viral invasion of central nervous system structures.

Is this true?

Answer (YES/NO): YES